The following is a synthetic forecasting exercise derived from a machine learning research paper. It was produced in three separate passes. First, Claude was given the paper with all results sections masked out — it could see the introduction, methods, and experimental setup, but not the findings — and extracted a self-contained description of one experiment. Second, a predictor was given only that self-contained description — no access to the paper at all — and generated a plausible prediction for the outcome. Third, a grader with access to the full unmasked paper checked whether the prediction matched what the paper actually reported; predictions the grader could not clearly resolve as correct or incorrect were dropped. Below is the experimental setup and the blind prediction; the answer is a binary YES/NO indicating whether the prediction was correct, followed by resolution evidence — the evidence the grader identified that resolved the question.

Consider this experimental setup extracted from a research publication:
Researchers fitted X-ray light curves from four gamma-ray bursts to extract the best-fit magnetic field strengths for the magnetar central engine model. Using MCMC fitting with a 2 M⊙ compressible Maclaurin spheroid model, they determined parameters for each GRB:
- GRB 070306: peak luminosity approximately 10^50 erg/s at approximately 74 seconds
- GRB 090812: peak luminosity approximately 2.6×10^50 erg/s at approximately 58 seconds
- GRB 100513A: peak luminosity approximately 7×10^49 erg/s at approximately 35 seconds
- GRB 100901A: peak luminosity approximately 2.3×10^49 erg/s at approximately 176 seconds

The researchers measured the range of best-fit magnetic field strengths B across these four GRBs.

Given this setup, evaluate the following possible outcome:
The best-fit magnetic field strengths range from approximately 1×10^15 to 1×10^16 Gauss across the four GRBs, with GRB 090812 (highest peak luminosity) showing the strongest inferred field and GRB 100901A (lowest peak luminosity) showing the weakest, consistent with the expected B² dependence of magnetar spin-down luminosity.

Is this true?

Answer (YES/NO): NO